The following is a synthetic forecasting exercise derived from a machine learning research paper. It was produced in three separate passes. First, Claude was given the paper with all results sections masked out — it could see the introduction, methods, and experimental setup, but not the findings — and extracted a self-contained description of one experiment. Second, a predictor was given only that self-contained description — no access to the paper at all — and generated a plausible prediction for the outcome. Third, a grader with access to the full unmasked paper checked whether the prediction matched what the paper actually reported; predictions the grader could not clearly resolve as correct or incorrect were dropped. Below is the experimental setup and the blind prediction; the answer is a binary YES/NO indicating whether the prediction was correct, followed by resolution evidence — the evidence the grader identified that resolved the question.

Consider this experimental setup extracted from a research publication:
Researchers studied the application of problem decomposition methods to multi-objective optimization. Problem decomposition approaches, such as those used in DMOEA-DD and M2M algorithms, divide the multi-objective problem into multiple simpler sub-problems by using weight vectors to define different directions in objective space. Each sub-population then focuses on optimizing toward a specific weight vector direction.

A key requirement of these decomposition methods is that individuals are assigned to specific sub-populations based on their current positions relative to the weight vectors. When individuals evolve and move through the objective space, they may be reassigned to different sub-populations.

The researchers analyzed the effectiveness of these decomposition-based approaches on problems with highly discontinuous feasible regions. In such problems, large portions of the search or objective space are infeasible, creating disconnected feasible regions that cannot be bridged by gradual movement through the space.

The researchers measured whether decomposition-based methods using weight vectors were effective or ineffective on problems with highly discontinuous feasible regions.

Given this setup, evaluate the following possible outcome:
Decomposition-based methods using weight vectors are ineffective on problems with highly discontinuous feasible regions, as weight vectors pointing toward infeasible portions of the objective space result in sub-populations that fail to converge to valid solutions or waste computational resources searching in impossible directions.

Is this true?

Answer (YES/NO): YES